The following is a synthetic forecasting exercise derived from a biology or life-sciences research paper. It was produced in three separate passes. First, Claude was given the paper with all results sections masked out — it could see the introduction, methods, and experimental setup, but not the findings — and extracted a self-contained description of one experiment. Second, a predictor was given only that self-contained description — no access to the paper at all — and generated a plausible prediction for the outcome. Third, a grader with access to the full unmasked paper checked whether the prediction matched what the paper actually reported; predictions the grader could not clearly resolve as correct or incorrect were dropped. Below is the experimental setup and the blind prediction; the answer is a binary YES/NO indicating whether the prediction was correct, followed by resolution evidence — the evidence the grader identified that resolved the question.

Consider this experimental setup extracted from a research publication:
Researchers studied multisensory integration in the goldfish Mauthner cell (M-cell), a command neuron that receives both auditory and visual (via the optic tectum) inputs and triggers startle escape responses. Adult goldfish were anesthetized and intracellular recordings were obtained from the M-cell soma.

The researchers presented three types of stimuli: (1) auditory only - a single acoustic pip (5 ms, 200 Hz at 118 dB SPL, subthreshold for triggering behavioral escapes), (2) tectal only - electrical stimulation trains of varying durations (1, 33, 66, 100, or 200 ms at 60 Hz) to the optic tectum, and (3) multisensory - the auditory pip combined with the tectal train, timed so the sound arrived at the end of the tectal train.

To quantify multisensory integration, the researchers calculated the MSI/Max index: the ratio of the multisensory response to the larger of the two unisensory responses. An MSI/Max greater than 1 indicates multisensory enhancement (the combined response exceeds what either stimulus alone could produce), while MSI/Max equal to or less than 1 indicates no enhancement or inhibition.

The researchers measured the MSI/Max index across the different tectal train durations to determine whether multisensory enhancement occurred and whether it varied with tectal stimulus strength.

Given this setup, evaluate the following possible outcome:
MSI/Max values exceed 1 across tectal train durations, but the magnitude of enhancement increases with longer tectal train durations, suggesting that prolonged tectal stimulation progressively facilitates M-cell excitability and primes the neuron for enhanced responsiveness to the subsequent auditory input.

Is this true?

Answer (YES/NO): NO